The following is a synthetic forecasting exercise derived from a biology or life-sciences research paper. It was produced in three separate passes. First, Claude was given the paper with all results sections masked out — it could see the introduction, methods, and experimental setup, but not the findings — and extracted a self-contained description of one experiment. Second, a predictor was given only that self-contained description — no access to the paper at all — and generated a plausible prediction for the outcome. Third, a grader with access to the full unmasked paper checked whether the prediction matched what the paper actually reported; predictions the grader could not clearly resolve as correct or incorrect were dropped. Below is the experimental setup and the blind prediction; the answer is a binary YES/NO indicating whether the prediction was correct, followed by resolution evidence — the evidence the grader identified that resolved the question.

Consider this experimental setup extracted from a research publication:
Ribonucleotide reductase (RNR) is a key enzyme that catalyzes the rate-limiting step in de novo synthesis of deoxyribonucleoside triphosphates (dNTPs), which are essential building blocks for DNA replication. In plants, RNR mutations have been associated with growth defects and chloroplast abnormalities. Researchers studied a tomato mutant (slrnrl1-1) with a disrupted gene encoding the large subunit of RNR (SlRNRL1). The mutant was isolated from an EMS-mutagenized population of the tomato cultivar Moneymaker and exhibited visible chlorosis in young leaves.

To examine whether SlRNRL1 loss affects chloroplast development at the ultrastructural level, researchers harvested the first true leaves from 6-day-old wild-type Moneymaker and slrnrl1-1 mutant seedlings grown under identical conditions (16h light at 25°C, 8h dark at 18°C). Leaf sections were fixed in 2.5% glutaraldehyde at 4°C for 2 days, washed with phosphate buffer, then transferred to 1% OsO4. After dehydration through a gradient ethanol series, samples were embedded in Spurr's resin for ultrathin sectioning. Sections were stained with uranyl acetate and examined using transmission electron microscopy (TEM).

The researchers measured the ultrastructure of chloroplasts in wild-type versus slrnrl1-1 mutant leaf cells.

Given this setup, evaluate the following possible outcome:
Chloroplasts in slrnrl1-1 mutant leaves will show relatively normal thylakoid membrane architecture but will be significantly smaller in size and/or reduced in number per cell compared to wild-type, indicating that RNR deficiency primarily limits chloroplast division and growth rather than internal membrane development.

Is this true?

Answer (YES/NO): NO